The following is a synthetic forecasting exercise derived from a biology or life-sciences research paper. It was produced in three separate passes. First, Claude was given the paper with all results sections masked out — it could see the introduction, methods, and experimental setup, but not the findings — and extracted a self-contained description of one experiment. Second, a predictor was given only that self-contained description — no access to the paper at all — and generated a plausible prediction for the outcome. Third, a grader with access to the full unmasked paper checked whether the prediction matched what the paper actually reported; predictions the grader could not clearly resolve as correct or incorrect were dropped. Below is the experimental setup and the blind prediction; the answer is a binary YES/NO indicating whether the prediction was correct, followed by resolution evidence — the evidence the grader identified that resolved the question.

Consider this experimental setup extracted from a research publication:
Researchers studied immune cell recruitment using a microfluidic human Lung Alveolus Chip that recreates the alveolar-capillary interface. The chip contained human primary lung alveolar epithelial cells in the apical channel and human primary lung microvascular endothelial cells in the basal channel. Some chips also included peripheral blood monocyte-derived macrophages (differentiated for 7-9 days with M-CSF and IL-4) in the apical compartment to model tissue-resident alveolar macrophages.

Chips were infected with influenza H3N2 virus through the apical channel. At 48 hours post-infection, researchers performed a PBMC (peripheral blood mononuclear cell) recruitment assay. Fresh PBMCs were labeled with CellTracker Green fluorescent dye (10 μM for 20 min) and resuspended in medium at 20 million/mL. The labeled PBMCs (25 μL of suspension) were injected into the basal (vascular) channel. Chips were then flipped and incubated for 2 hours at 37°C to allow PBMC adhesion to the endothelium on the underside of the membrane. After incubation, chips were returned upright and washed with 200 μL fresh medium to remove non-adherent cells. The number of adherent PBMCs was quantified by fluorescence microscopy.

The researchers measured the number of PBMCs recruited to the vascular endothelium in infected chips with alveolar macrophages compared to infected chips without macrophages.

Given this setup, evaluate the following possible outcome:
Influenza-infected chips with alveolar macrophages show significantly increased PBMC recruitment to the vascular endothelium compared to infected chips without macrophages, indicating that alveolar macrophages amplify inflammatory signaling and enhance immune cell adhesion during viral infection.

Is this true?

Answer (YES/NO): YES